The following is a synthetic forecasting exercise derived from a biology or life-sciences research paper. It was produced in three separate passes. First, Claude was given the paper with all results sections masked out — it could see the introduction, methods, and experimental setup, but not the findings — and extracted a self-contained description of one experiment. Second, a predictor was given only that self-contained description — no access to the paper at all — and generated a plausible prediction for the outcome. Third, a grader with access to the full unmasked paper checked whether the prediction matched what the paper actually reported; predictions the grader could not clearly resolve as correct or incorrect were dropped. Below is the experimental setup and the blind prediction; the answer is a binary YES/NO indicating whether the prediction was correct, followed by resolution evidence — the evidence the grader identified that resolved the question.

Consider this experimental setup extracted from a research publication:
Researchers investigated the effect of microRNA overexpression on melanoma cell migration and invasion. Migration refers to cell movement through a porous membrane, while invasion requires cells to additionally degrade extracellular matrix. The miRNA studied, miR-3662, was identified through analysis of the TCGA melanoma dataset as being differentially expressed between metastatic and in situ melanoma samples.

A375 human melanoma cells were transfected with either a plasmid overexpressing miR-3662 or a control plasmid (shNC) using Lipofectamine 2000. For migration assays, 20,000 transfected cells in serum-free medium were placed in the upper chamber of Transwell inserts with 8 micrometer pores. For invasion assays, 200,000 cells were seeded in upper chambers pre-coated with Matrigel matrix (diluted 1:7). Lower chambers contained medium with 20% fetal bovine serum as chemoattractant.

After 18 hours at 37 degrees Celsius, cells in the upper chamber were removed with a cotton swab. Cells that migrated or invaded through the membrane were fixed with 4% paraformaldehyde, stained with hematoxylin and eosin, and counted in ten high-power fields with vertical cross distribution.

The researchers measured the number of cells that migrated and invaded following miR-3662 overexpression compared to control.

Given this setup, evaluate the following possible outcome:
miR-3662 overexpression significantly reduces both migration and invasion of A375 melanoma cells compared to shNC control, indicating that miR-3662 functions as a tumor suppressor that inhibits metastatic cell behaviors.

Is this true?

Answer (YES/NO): YES